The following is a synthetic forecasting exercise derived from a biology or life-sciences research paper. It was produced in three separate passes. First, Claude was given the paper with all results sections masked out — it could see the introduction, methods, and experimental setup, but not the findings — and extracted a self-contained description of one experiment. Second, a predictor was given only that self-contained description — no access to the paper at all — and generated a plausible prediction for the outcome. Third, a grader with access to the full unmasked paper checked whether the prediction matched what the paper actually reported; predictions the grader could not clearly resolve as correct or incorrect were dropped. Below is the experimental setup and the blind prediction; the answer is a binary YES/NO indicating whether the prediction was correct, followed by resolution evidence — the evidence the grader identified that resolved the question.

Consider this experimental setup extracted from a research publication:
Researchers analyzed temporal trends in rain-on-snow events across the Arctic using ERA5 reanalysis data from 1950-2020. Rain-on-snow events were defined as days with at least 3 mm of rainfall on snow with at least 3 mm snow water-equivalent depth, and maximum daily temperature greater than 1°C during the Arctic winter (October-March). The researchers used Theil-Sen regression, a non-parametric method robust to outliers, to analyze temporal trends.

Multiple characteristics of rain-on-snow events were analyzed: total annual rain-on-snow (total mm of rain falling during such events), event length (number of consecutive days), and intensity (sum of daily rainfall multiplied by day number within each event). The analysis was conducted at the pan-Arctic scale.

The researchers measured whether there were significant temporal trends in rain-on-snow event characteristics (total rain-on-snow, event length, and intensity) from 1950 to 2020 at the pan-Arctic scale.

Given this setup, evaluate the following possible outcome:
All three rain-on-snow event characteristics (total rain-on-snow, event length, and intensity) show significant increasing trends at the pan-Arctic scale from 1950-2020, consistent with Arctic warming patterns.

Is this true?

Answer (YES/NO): NO